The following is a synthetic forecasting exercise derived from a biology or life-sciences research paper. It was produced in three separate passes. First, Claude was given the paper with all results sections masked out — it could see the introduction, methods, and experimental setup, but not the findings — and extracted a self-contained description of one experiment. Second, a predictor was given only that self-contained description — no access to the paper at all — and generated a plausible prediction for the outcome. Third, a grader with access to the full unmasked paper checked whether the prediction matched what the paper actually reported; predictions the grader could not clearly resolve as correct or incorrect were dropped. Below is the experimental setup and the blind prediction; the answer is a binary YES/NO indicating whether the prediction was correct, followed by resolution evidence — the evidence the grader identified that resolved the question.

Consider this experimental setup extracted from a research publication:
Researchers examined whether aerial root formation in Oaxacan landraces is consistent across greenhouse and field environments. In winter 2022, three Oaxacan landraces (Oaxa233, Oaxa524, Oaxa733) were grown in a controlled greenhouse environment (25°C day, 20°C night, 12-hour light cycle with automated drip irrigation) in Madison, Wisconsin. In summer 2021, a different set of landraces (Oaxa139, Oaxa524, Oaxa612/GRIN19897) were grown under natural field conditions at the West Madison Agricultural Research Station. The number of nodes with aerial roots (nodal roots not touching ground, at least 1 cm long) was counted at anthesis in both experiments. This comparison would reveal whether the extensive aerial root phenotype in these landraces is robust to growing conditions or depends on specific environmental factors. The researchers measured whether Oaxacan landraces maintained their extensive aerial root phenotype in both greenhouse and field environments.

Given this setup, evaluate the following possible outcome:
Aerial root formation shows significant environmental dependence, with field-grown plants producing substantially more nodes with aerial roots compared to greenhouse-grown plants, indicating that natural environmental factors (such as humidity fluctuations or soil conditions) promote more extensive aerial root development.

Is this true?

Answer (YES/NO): NO